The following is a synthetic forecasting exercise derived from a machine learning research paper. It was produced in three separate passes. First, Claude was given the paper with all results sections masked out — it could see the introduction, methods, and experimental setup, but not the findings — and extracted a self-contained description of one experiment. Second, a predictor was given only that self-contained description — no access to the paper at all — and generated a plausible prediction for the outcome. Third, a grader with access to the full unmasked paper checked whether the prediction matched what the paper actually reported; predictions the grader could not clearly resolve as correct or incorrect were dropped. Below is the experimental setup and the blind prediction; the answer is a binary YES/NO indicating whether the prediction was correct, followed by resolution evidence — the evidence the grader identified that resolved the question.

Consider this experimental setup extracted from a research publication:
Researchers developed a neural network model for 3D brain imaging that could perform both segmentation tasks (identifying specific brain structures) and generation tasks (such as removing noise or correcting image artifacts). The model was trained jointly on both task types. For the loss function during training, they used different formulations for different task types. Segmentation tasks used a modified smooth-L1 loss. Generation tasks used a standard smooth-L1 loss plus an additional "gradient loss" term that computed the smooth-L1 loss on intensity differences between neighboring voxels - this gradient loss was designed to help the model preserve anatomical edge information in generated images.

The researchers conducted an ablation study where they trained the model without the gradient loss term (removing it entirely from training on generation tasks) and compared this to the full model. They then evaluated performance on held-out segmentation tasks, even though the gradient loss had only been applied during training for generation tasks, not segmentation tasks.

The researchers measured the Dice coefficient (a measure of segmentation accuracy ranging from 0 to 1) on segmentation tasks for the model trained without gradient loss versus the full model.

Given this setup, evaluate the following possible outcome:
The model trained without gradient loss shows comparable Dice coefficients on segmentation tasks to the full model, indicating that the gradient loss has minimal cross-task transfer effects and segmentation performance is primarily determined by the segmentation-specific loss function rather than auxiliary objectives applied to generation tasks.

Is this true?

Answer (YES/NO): NO